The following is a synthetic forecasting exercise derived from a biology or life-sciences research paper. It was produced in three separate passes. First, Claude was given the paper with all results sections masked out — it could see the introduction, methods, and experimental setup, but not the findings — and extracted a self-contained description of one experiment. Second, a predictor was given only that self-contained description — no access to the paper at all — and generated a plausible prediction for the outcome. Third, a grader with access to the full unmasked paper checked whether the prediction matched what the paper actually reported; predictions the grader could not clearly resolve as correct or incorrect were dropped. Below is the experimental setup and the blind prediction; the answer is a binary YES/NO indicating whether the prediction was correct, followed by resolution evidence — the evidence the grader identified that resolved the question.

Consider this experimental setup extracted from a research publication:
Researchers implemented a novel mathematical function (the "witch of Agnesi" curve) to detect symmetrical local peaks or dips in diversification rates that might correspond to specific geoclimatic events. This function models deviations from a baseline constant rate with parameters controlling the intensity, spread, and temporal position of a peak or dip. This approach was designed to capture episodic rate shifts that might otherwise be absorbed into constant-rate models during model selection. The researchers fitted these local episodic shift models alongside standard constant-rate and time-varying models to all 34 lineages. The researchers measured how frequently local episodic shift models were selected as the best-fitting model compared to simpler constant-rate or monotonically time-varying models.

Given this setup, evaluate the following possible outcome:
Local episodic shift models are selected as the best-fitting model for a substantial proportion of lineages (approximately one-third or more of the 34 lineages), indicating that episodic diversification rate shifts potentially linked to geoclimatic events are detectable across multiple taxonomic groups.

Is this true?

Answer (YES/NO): NO